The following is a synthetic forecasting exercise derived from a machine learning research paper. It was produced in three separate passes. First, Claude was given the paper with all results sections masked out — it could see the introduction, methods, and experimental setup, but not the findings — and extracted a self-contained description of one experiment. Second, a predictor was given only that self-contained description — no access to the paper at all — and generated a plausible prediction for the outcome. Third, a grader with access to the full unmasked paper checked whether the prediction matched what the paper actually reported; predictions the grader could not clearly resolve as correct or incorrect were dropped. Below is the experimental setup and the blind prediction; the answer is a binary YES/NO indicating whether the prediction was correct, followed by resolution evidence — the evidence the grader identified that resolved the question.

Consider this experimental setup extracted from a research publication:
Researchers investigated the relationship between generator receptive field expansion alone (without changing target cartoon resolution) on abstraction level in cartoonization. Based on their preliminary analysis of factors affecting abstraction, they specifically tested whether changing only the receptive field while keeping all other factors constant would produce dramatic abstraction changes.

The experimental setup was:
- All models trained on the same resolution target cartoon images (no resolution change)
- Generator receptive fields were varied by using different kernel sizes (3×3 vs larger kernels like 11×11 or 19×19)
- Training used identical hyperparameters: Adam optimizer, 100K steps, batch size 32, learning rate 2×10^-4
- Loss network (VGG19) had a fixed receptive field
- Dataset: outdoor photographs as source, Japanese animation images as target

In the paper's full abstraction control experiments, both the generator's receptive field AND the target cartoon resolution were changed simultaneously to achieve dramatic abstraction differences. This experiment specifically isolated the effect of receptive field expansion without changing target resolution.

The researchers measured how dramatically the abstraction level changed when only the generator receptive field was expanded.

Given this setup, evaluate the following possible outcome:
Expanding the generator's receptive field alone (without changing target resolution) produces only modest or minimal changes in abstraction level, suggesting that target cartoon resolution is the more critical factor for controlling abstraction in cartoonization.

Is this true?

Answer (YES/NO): YES